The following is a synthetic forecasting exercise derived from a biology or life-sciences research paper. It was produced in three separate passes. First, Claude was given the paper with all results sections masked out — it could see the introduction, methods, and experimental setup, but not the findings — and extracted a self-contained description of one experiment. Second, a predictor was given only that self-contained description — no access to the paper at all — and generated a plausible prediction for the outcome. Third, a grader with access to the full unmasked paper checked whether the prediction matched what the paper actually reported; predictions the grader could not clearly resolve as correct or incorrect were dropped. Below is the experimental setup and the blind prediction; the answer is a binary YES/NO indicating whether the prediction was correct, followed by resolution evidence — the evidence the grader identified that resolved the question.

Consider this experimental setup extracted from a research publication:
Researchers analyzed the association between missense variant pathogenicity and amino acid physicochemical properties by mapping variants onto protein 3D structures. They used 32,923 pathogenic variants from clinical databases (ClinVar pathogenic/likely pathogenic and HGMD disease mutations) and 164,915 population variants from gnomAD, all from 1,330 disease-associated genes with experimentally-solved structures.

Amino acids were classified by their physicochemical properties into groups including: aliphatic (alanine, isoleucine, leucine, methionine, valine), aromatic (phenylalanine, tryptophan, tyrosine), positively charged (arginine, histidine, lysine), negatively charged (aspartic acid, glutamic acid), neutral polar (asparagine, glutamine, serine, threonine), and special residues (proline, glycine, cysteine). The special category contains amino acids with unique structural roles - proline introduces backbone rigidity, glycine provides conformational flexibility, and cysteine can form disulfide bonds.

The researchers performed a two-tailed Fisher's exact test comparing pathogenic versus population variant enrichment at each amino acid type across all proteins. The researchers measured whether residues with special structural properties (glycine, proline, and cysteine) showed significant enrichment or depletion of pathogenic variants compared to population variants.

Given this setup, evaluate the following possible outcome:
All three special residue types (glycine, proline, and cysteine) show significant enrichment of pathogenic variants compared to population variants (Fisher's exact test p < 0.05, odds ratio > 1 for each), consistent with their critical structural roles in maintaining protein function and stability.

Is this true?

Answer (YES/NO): YES